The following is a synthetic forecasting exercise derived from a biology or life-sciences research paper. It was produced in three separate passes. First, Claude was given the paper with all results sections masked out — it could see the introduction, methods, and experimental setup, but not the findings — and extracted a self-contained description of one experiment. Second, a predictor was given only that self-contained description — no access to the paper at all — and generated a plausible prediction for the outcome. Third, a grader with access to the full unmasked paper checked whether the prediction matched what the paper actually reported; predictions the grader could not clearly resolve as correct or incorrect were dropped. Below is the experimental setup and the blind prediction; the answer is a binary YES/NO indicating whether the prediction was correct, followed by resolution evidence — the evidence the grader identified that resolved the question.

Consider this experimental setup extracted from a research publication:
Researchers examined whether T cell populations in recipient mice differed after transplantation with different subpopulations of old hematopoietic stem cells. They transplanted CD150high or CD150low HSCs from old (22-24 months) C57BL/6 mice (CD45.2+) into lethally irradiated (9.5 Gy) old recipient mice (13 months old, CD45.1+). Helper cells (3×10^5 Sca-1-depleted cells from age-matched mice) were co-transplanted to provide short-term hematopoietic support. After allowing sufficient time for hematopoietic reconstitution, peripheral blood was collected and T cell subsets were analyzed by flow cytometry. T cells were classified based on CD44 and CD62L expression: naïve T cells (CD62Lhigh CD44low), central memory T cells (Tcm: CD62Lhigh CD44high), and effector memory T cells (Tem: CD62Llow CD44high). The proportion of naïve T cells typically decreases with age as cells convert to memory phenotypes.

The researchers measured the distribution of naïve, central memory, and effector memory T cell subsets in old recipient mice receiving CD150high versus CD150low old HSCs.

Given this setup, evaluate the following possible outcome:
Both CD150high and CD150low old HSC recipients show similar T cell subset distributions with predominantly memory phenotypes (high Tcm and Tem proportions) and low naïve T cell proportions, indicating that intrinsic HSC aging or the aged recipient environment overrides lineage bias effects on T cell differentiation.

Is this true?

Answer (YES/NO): NO